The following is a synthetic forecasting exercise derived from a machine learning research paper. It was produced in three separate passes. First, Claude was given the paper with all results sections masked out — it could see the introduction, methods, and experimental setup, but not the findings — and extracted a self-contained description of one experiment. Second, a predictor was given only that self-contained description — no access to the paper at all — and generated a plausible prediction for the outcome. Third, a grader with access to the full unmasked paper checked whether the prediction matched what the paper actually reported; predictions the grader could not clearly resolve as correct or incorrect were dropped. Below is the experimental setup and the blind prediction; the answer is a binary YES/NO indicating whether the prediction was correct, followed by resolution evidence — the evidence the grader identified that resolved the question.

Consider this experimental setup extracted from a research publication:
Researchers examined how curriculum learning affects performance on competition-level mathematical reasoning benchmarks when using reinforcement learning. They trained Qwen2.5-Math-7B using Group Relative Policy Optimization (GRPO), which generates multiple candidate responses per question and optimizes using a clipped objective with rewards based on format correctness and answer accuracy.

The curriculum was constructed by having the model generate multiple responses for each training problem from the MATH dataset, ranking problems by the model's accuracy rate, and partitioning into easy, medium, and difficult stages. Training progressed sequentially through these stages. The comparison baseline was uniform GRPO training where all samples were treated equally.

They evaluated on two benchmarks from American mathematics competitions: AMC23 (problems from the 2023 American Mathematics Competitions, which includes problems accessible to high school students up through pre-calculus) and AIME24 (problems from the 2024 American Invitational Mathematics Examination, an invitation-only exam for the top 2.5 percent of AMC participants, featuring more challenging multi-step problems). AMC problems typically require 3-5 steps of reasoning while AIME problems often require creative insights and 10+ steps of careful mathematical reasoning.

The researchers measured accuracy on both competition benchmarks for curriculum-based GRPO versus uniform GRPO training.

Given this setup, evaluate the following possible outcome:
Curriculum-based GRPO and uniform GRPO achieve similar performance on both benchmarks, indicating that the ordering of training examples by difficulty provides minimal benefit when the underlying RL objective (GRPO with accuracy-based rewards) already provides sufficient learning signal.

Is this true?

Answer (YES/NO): NO